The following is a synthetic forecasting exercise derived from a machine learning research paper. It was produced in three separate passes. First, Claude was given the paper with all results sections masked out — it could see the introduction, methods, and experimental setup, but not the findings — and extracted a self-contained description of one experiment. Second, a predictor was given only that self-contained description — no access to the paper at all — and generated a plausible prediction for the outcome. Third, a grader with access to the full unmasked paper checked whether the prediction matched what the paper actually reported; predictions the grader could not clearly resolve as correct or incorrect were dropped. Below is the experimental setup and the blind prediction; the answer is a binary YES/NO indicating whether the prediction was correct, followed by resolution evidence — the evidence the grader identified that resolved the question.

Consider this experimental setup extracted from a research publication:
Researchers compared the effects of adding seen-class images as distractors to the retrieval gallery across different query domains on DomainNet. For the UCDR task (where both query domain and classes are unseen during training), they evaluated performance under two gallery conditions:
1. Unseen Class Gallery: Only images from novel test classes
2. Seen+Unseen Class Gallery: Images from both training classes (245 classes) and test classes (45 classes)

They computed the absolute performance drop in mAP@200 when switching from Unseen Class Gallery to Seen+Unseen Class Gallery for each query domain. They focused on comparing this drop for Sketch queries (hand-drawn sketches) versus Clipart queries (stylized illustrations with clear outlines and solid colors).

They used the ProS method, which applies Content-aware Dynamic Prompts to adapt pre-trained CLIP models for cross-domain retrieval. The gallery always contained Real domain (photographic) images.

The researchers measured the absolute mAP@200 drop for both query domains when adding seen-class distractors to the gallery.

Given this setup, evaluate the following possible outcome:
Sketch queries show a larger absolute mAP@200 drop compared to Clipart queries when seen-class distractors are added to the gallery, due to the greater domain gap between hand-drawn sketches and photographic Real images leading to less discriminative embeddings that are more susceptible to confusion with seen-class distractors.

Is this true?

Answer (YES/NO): YES